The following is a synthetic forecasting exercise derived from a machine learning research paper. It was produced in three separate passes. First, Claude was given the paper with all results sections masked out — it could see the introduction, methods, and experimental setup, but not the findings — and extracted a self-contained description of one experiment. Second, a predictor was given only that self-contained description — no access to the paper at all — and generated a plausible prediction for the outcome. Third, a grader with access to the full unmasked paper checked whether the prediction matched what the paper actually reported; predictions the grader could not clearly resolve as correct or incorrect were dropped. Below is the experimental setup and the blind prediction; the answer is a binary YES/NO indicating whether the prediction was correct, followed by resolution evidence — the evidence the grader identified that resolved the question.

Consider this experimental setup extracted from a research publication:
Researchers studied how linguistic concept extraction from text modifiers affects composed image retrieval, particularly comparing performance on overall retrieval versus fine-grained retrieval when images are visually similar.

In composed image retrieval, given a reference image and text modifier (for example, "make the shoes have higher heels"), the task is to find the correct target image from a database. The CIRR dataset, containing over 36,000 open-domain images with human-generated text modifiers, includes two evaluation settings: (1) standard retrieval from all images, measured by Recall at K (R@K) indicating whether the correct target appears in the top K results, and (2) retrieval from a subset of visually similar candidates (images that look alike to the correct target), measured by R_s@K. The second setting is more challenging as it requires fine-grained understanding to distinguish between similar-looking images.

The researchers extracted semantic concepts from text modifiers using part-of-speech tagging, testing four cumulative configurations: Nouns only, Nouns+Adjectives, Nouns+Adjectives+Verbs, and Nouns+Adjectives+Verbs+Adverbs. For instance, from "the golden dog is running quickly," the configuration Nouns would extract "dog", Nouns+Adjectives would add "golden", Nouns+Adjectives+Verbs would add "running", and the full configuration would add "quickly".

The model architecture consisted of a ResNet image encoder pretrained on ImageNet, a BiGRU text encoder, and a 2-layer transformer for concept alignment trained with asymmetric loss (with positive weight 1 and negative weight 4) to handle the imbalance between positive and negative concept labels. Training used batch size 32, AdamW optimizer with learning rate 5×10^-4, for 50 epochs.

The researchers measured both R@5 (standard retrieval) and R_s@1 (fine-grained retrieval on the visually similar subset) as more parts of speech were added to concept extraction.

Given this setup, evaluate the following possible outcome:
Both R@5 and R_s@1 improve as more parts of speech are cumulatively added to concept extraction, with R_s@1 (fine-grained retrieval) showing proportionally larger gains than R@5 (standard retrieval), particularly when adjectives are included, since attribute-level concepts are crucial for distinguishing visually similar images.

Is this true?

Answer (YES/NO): NO